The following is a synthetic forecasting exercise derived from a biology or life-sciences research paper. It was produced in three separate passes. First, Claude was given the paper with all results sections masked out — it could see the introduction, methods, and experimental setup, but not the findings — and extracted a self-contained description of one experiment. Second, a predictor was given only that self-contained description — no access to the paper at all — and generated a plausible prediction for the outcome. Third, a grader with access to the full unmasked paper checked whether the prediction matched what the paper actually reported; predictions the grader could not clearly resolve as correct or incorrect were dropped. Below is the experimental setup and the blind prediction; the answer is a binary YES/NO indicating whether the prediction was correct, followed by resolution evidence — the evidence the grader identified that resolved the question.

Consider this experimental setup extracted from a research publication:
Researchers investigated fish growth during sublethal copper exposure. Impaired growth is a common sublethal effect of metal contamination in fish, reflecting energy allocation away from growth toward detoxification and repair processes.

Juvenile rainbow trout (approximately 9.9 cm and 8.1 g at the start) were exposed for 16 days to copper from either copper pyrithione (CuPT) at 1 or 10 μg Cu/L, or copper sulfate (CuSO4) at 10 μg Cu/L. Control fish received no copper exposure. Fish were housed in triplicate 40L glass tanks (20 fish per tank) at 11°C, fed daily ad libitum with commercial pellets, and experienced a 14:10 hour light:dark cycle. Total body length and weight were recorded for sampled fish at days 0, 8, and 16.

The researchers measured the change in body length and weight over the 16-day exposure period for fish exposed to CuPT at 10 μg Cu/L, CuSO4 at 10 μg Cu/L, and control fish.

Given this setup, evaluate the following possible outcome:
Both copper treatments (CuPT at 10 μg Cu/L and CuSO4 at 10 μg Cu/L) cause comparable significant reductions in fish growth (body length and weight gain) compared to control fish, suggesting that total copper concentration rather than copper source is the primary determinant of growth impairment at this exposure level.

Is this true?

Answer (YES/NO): NO